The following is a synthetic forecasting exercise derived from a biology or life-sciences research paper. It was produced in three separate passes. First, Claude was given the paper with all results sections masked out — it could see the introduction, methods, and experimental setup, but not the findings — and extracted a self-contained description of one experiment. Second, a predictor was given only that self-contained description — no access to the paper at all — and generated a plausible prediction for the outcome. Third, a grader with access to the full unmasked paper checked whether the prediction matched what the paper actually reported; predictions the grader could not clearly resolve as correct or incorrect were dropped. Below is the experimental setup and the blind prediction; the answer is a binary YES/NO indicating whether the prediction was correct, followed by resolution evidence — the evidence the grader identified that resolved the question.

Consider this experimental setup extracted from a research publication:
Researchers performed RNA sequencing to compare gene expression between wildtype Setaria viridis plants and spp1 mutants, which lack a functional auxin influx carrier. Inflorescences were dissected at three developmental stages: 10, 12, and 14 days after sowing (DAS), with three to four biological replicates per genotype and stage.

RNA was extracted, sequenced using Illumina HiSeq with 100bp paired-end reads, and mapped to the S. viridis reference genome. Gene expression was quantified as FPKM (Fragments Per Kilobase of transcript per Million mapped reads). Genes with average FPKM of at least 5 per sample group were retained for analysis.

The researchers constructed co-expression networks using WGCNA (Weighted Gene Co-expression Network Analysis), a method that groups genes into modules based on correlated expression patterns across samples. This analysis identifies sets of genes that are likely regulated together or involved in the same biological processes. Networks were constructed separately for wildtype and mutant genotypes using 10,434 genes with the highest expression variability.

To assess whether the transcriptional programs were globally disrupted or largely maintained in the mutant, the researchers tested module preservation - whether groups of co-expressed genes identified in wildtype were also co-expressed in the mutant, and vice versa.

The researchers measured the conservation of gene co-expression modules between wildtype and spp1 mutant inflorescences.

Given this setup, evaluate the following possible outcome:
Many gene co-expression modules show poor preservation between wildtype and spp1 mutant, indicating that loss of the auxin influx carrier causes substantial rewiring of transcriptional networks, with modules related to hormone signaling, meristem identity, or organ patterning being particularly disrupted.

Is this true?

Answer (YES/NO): NO